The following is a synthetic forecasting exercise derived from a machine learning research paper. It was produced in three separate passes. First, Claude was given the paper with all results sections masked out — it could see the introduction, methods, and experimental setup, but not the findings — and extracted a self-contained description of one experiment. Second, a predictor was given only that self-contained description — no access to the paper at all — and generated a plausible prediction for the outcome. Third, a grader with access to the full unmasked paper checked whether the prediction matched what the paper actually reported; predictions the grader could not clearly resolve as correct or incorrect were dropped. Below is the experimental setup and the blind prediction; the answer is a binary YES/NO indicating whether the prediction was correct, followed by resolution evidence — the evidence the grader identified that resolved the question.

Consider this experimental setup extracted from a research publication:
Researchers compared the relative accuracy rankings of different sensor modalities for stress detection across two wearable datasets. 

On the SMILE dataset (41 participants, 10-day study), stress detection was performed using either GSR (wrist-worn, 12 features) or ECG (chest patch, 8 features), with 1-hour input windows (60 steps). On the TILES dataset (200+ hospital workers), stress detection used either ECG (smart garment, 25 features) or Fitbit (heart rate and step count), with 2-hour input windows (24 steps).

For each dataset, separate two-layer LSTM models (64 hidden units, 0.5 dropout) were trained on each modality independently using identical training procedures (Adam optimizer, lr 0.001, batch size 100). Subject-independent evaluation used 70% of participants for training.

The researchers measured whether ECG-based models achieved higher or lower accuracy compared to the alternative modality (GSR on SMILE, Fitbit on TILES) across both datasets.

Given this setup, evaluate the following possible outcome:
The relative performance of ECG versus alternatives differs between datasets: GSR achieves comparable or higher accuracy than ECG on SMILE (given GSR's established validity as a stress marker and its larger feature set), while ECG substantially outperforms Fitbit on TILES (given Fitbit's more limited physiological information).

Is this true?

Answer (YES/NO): NO